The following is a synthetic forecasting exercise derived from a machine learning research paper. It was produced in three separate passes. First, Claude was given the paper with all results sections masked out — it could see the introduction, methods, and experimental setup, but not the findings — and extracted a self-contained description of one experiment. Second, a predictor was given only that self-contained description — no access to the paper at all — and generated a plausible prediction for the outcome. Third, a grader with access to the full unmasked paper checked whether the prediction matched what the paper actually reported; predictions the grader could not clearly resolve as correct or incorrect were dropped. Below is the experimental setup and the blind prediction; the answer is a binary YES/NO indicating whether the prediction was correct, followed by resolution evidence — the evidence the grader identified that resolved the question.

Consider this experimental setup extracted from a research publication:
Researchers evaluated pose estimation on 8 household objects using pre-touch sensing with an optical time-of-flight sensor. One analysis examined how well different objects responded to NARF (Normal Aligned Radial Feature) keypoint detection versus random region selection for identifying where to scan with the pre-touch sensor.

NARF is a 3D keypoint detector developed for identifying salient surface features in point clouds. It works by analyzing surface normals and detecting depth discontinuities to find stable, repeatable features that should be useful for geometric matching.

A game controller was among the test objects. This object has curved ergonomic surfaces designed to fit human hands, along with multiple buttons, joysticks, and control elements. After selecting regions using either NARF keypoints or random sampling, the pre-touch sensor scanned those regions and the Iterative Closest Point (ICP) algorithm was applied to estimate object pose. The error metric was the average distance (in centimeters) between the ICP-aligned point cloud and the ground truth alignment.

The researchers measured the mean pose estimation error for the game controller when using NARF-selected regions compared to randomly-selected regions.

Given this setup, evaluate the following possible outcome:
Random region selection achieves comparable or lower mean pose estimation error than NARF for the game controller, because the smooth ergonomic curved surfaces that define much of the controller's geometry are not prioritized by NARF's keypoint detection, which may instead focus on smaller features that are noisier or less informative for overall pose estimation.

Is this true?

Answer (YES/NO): YES